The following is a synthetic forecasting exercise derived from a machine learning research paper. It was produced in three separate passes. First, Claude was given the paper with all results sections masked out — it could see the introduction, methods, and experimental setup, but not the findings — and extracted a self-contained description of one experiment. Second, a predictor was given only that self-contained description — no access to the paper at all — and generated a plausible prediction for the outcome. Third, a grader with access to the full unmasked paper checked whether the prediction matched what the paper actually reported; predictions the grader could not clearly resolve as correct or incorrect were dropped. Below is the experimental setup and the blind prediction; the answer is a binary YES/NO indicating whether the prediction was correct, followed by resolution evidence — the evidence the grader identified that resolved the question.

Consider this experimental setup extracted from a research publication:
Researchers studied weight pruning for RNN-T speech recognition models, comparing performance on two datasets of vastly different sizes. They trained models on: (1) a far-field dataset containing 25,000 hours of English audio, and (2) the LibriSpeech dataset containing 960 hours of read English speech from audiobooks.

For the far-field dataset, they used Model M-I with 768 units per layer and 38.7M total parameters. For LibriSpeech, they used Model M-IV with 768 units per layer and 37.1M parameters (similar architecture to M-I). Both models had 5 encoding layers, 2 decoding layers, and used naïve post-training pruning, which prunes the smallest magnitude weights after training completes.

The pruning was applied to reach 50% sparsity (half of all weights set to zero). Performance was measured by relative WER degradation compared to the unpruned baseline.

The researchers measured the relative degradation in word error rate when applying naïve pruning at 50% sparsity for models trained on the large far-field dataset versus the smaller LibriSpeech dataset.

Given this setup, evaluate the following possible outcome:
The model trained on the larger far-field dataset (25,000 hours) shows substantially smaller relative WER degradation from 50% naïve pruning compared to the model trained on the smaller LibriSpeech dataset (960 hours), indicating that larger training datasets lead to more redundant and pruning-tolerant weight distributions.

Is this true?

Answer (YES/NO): YES